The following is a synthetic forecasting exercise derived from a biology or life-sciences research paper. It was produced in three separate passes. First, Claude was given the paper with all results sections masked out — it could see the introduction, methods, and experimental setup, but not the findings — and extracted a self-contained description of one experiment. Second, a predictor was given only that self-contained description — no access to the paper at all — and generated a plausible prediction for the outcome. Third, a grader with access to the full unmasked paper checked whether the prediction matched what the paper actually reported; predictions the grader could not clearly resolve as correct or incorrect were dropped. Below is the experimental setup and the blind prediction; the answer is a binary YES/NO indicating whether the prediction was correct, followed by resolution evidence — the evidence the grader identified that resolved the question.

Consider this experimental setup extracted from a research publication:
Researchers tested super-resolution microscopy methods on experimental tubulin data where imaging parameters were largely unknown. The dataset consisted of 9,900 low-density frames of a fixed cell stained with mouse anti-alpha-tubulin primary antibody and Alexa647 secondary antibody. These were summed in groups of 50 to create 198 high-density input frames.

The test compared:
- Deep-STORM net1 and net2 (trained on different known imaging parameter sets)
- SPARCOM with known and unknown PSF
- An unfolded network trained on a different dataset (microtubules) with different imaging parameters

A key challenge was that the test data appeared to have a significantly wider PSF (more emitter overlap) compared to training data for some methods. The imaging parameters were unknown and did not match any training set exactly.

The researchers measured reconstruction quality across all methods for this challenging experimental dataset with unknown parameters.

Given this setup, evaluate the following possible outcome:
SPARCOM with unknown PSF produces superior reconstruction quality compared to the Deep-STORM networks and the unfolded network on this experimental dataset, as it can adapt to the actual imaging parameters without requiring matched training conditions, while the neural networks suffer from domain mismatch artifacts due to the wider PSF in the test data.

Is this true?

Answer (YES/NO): NO